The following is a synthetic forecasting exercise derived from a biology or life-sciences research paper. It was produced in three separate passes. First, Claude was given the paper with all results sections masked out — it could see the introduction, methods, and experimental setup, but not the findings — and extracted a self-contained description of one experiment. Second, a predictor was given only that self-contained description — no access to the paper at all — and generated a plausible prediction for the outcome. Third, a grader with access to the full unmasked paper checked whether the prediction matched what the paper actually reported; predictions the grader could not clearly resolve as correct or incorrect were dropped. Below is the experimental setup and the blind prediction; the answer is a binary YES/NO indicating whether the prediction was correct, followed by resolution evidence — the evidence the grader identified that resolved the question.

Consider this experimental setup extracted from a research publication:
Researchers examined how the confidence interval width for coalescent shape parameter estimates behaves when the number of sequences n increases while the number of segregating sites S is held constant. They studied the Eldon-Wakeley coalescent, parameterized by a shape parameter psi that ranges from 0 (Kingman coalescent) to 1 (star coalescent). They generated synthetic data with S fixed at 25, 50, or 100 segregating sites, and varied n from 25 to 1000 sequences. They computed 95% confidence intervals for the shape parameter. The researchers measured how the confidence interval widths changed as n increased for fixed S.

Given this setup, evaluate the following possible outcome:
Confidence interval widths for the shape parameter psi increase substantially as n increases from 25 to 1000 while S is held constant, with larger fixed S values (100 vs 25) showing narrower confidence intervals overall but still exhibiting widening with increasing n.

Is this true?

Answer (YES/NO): YES